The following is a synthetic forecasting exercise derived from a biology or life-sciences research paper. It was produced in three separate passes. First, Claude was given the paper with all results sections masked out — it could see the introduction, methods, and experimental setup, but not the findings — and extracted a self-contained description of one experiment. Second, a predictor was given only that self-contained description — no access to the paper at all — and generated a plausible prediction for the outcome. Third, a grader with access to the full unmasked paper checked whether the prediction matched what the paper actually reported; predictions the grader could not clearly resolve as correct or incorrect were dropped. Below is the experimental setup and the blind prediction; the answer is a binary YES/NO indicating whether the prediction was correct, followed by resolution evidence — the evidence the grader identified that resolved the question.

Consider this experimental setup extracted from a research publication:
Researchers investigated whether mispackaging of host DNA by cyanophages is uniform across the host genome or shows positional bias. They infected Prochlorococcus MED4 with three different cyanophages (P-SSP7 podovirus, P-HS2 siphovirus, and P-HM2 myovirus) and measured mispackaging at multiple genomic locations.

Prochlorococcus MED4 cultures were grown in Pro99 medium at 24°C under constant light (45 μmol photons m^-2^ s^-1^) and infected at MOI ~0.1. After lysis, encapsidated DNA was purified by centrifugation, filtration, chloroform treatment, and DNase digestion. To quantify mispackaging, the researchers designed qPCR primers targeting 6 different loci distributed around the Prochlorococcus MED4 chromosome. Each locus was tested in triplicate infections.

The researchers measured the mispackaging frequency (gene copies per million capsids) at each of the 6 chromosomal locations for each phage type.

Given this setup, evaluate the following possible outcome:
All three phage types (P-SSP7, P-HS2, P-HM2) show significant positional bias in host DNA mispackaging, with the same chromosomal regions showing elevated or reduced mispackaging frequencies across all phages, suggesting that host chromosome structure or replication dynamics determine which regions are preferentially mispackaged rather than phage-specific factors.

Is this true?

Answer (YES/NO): NO